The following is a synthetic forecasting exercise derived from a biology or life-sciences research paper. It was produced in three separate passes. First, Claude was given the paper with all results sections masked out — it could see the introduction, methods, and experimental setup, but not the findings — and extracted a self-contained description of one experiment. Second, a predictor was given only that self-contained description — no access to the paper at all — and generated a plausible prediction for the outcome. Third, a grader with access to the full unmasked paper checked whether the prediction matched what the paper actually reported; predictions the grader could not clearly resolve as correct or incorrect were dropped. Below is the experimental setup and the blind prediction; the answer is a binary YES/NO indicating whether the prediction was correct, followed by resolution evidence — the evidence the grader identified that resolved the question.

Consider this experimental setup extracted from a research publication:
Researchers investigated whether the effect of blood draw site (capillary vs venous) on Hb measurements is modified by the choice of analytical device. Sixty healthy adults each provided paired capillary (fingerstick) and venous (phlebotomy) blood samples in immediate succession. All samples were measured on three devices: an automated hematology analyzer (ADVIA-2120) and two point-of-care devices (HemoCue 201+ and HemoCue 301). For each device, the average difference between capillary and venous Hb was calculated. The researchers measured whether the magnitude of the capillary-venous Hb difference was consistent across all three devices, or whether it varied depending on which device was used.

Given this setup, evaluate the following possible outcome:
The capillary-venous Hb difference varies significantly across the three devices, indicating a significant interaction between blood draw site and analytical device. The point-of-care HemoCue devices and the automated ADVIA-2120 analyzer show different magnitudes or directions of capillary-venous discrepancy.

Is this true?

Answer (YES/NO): NO